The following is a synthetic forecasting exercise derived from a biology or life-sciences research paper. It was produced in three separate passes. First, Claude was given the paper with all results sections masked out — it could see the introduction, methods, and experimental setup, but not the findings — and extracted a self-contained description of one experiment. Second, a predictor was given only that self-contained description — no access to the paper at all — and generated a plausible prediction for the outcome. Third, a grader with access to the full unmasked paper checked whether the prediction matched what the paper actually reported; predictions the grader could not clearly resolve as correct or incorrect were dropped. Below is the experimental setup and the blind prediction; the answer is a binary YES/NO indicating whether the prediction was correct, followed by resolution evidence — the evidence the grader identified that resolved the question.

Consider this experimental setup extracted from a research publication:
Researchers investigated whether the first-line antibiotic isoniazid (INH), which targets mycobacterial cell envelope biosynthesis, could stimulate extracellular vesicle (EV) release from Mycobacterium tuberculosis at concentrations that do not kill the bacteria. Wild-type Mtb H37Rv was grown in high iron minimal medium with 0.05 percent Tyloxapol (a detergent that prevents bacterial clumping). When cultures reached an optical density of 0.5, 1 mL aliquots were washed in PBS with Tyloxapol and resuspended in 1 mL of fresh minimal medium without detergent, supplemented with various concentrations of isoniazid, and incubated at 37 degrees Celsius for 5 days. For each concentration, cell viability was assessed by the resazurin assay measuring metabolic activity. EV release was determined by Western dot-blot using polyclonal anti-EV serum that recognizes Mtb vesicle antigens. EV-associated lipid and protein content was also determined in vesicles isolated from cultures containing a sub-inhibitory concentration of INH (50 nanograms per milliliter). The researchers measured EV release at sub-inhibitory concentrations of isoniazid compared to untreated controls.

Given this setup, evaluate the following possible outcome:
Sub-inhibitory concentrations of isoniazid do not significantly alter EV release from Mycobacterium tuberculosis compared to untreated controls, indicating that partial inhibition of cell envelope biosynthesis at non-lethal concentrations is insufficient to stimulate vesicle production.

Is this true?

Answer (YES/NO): NO